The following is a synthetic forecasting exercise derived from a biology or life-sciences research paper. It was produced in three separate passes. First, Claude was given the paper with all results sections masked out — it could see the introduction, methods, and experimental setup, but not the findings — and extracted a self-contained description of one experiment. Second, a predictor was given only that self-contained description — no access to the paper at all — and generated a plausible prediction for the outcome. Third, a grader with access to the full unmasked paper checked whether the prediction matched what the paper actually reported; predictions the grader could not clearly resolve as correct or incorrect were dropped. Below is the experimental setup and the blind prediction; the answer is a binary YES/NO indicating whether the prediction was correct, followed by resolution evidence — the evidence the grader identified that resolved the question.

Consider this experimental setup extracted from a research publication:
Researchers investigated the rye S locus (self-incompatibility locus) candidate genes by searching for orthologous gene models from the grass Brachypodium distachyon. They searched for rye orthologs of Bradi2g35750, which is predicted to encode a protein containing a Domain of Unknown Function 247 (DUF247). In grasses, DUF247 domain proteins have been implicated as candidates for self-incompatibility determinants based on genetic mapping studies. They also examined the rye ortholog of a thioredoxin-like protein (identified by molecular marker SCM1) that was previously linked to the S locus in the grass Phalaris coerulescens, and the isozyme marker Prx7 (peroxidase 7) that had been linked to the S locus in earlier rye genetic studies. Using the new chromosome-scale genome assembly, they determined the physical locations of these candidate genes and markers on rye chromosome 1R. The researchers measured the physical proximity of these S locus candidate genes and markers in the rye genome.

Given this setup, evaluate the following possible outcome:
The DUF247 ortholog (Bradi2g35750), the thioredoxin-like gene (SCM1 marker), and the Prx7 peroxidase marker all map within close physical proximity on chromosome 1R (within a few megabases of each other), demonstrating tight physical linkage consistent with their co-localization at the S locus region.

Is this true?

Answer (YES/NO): NO